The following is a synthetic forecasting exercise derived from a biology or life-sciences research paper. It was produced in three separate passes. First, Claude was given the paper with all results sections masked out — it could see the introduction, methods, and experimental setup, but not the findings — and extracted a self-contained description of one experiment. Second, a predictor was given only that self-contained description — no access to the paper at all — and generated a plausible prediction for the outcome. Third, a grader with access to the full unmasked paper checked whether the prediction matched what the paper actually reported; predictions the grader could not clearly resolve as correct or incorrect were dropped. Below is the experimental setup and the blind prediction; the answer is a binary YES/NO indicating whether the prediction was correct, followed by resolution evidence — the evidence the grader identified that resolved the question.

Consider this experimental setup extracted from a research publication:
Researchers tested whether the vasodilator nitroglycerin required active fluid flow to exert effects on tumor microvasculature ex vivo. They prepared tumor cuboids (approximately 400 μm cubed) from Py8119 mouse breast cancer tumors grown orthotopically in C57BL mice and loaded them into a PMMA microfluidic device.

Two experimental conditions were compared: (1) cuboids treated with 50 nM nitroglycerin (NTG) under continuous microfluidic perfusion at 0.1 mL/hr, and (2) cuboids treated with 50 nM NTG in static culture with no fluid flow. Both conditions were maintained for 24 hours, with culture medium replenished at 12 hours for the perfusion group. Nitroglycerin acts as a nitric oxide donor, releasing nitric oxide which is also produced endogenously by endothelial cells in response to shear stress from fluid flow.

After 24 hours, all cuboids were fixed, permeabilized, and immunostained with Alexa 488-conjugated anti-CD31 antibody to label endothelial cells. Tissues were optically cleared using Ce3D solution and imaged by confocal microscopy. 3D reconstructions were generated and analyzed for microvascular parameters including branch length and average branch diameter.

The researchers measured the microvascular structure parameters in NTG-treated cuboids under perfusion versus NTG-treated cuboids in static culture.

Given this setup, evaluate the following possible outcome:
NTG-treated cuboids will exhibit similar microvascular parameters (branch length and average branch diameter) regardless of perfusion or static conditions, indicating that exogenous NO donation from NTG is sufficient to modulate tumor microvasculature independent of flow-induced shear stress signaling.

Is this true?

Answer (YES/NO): NO